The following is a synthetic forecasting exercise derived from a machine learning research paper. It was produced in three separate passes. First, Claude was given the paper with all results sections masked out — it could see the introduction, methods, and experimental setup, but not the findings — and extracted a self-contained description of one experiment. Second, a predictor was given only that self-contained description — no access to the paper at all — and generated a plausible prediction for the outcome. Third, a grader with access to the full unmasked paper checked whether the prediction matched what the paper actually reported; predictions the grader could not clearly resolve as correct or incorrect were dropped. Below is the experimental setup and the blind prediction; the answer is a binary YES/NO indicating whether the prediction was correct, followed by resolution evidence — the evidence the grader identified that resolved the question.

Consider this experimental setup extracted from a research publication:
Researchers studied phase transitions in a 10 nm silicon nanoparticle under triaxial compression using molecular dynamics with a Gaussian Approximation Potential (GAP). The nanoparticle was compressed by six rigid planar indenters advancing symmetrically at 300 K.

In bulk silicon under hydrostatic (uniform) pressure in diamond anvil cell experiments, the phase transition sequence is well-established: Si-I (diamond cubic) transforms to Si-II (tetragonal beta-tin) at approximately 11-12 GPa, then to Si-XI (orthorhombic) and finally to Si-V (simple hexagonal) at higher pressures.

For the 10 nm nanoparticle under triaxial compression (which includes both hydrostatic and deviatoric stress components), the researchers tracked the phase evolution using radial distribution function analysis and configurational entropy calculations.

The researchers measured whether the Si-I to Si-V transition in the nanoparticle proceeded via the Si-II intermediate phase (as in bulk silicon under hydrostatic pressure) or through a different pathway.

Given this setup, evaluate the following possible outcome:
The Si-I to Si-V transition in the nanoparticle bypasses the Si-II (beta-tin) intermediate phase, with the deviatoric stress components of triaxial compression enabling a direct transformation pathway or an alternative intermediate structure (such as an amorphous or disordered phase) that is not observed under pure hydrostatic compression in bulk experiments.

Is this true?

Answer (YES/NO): YES